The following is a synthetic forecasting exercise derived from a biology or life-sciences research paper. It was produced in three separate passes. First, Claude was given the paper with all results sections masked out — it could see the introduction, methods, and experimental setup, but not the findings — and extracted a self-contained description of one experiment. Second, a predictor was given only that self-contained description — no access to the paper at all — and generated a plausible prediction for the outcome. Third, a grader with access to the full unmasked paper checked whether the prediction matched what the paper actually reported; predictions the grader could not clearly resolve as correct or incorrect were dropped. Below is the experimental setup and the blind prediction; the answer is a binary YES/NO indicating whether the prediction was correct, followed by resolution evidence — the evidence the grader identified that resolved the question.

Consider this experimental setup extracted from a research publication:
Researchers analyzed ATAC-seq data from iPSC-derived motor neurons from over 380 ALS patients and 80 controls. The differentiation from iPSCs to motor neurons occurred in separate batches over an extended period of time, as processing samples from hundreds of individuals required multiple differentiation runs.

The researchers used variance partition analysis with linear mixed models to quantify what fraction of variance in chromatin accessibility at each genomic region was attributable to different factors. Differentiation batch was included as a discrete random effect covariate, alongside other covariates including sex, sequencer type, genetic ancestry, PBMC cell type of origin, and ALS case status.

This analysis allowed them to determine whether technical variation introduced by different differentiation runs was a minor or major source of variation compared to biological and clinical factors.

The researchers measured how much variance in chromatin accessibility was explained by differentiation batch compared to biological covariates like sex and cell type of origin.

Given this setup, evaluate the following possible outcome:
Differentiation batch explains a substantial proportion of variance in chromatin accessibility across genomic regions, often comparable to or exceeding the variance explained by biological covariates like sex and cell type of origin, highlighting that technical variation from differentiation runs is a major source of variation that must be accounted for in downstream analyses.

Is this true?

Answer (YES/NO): NO